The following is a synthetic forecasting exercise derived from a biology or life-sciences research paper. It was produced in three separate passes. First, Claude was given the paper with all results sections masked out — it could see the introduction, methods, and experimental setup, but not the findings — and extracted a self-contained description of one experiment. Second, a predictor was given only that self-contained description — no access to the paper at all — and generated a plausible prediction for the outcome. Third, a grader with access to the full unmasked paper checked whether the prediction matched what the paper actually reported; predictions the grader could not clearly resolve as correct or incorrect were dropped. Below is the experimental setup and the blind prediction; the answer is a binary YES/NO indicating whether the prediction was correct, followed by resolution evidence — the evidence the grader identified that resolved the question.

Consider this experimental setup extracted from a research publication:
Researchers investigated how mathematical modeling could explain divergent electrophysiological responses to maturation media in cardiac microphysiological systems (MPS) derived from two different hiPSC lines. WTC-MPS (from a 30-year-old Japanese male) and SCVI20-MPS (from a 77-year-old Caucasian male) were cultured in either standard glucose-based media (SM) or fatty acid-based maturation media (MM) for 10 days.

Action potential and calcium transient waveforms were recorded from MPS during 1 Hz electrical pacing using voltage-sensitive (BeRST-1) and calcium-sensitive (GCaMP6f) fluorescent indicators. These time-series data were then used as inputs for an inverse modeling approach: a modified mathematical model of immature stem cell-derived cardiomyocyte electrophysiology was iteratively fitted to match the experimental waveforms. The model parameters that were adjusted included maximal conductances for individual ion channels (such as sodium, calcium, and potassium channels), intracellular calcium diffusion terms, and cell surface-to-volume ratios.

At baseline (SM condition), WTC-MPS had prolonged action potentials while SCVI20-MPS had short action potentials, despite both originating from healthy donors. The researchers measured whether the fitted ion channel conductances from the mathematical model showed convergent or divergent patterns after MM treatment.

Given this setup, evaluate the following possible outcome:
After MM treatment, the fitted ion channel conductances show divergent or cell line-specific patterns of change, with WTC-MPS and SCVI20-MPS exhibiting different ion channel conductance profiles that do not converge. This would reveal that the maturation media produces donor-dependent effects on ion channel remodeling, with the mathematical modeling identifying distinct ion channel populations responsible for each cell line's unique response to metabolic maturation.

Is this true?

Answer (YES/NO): NO